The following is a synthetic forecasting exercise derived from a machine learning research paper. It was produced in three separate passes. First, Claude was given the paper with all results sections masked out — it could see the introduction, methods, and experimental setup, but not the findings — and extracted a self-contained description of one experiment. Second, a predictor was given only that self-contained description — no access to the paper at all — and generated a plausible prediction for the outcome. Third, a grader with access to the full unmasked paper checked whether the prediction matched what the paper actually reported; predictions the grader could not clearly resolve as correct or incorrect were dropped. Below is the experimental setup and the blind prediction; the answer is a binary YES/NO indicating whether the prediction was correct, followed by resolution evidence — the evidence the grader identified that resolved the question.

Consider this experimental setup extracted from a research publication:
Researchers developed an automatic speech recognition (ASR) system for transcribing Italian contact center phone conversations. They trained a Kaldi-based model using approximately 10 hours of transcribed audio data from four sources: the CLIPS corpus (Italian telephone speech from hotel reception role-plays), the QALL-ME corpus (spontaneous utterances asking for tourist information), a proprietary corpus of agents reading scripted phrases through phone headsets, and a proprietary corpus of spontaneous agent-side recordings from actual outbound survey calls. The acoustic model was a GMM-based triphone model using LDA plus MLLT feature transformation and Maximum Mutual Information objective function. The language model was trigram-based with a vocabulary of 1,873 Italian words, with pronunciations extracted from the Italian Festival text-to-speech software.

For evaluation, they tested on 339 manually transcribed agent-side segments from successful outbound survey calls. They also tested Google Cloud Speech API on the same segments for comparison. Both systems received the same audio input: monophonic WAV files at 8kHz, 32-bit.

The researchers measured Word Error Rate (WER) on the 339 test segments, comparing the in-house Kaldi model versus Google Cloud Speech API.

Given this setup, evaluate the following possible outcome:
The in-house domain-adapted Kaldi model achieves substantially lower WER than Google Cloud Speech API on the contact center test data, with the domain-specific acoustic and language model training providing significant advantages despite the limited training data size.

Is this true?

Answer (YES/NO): NO